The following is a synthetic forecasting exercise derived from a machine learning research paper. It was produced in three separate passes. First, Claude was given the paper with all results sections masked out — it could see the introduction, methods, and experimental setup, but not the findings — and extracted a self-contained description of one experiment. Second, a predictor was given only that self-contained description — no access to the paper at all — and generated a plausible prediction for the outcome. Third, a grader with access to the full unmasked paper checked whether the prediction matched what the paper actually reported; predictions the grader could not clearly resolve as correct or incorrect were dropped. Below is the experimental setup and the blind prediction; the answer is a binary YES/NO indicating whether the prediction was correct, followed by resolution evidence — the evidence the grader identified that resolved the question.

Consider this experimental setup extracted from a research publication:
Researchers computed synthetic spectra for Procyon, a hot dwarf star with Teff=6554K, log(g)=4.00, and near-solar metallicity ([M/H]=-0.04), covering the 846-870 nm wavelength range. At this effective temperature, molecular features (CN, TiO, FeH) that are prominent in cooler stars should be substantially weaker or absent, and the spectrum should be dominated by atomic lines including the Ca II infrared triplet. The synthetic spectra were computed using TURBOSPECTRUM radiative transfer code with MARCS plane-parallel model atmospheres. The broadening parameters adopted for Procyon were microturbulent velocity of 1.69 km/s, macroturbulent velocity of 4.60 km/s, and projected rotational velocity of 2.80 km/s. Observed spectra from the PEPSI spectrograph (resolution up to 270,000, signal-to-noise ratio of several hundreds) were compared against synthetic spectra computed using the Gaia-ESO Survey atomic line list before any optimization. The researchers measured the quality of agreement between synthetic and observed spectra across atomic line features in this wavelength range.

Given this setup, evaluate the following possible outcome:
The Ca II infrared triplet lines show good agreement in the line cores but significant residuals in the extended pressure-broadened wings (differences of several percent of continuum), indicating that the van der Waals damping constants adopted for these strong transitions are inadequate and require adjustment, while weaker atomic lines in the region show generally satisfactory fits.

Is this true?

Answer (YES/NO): NO